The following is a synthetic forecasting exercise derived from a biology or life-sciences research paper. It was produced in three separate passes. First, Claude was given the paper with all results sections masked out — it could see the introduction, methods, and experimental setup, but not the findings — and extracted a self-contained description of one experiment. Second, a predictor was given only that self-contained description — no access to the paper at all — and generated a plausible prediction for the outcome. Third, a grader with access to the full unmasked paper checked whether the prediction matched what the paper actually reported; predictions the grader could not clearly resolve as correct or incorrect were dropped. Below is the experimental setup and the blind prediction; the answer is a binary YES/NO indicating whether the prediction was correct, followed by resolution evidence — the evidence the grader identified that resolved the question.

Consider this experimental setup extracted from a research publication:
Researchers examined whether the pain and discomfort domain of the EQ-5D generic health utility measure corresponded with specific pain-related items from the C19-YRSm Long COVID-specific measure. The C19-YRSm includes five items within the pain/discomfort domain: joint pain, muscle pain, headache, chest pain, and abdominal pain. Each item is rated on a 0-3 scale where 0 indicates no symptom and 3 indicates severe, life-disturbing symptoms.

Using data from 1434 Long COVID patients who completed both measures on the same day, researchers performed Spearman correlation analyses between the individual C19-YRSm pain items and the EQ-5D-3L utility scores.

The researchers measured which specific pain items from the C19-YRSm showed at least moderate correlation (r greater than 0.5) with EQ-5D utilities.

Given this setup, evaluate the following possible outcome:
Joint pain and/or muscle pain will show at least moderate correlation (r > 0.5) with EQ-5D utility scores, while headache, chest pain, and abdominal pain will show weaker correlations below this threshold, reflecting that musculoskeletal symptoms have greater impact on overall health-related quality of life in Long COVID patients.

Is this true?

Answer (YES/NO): YES